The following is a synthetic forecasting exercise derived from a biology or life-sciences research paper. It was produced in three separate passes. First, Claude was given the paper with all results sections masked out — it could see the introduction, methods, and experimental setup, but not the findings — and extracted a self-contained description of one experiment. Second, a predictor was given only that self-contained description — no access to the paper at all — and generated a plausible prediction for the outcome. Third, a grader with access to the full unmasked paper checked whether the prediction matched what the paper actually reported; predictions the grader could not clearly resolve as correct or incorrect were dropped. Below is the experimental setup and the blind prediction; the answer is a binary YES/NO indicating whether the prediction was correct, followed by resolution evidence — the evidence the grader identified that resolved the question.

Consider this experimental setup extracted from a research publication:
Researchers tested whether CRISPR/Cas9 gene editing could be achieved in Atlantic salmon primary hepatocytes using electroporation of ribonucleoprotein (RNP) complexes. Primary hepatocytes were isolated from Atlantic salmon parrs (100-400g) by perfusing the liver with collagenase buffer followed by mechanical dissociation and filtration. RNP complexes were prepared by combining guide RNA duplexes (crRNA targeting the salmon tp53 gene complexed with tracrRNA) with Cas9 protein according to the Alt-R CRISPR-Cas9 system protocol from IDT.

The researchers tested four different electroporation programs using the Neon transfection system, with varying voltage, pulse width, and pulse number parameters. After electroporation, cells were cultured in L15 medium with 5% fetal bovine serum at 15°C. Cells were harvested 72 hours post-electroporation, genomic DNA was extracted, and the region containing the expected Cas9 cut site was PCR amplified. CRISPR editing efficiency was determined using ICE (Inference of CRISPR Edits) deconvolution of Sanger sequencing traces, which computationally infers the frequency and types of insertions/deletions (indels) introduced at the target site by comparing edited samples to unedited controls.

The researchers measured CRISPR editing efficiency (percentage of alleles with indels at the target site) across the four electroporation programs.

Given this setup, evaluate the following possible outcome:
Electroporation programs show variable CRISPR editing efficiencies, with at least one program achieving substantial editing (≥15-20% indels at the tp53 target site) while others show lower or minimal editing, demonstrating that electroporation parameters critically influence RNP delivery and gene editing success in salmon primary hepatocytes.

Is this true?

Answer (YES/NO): YES